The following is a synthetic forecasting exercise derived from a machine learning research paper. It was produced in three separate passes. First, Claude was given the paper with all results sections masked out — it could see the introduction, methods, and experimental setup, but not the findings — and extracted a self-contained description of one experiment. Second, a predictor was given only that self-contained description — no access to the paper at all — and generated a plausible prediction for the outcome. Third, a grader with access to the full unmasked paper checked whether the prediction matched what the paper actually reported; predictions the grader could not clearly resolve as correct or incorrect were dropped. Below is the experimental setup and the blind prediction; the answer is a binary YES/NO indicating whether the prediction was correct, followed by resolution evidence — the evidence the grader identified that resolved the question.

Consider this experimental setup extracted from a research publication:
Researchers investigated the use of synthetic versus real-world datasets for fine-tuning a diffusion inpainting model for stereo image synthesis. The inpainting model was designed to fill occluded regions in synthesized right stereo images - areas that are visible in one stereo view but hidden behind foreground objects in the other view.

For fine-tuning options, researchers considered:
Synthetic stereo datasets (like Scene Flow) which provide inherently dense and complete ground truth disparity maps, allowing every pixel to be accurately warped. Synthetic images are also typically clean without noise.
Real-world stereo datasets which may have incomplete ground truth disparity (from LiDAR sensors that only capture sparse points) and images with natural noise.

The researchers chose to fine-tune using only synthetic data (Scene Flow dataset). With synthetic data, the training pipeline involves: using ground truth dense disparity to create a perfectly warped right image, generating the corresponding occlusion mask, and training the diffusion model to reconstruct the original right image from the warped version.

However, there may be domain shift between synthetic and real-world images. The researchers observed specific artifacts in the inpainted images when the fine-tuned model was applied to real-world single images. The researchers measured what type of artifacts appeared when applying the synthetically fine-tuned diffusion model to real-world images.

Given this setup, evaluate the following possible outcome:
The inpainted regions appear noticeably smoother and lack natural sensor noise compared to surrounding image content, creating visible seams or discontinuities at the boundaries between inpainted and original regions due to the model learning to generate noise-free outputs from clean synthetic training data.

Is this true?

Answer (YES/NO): NO